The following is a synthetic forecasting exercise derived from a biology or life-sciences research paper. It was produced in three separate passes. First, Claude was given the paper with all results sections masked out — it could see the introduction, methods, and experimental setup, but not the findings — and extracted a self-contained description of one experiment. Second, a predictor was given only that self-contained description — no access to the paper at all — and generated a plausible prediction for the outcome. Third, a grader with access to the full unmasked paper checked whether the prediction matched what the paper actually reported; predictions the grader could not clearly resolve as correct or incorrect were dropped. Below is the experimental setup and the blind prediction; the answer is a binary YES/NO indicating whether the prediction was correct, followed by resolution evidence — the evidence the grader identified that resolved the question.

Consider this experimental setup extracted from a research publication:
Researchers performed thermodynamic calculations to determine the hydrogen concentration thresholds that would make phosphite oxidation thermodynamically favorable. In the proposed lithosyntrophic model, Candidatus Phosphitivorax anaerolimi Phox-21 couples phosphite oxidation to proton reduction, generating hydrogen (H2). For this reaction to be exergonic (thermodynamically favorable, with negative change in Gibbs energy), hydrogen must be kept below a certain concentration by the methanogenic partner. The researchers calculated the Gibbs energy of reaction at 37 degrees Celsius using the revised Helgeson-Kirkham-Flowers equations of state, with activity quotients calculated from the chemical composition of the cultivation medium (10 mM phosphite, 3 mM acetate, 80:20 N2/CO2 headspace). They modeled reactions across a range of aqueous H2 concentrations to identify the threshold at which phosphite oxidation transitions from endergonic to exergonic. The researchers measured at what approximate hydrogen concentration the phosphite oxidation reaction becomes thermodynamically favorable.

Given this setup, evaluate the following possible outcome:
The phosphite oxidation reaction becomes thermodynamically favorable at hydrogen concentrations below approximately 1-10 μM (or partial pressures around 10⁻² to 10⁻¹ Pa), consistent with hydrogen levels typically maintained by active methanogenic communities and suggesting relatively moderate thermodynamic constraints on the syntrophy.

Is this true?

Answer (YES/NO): NO